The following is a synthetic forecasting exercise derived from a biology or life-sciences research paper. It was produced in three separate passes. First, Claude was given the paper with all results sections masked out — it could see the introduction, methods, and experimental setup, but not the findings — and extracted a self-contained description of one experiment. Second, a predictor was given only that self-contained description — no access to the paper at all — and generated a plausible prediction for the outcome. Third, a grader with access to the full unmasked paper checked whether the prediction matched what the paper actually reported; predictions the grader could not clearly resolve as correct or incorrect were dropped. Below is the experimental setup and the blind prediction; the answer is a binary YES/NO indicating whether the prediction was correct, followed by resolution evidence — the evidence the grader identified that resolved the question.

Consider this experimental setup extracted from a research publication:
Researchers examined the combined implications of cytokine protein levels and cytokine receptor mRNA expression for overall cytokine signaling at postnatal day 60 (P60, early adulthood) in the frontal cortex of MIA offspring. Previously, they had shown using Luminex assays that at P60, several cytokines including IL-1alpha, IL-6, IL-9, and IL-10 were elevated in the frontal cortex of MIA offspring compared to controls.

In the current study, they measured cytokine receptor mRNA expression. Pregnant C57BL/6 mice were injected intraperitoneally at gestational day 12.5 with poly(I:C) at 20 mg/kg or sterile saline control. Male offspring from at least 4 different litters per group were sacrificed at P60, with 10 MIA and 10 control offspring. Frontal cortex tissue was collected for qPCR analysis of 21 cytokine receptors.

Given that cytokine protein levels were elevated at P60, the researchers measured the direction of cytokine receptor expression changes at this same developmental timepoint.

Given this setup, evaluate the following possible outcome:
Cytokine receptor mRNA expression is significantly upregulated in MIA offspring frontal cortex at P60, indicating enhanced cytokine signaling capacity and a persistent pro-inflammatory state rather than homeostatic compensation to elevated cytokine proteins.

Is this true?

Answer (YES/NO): NO